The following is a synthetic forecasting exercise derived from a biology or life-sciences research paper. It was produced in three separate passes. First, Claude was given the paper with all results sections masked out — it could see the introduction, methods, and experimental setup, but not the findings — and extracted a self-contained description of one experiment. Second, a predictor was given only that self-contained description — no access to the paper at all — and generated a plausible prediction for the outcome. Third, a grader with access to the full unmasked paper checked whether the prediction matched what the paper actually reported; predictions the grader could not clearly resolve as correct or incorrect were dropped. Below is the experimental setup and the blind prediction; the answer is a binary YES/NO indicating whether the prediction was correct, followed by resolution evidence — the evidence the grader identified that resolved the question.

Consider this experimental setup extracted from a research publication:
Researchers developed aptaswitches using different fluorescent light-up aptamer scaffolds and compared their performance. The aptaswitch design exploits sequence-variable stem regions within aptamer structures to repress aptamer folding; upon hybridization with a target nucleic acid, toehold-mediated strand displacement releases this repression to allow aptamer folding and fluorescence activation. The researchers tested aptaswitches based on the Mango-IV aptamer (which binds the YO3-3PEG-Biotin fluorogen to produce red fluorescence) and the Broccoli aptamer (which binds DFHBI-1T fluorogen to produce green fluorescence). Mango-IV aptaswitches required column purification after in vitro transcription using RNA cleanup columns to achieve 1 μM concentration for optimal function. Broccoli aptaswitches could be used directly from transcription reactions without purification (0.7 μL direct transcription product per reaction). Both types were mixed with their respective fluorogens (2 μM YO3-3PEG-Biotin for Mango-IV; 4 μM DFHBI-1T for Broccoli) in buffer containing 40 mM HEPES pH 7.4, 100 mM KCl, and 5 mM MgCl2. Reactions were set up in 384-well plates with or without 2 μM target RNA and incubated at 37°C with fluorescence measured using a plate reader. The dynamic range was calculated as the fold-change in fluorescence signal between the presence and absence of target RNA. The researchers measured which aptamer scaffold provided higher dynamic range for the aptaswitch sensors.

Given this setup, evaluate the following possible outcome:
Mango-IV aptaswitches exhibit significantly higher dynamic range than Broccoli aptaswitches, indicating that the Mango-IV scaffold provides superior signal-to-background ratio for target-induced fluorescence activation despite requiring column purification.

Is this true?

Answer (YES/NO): NO